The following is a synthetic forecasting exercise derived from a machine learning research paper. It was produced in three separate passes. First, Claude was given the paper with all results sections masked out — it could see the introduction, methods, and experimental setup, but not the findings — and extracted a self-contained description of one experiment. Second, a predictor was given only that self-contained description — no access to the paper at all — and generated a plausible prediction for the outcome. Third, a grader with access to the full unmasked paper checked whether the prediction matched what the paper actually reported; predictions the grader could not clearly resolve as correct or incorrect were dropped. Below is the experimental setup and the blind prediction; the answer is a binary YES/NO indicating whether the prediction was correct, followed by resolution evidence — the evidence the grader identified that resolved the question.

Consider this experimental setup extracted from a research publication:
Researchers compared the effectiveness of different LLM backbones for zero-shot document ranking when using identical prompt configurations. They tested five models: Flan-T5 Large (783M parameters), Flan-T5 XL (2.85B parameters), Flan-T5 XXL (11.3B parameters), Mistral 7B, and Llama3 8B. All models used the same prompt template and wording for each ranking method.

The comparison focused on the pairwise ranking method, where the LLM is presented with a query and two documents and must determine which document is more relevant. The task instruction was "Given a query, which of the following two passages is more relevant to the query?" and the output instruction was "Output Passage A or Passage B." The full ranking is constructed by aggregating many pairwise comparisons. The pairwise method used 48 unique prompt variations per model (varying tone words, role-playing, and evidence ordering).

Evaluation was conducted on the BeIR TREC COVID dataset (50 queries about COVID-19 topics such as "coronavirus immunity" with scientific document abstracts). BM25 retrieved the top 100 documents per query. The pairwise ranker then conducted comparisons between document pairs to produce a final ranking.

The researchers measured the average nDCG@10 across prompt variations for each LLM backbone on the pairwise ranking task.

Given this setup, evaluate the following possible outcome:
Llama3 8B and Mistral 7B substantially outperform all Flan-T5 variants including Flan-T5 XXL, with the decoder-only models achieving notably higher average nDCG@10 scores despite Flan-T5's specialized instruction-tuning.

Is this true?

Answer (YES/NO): NO